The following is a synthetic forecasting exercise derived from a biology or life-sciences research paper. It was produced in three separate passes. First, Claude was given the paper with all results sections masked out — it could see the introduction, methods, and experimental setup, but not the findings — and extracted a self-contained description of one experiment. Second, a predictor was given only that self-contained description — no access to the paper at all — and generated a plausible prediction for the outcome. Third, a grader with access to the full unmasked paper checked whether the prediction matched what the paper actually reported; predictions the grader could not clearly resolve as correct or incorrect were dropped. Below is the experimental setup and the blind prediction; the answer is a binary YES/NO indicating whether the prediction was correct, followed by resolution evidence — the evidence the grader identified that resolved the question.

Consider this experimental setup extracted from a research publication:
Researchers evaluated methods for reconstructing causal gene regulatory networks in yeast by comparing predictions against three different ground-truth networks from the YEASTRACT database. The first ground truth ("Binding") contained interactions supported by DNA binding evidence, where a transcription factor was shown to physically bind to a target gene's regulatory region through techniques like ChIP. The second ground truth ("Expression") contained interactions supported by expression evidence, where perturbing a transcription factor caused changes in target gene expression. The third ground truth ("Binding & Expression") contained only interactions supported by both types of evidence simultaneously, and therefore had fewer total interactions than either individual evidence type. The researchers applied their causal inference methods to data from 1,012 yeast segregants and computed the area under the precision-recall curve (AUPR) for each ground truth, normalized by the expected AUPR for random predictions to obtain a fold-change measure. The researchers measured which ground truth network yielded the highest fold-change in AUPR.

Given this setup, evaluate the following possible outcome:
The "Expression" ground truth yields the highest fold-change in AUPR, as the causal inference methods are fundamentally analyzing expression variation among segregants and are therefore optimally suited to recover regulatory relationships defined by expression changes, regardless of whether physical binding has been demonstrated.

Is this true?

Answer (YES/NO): NO